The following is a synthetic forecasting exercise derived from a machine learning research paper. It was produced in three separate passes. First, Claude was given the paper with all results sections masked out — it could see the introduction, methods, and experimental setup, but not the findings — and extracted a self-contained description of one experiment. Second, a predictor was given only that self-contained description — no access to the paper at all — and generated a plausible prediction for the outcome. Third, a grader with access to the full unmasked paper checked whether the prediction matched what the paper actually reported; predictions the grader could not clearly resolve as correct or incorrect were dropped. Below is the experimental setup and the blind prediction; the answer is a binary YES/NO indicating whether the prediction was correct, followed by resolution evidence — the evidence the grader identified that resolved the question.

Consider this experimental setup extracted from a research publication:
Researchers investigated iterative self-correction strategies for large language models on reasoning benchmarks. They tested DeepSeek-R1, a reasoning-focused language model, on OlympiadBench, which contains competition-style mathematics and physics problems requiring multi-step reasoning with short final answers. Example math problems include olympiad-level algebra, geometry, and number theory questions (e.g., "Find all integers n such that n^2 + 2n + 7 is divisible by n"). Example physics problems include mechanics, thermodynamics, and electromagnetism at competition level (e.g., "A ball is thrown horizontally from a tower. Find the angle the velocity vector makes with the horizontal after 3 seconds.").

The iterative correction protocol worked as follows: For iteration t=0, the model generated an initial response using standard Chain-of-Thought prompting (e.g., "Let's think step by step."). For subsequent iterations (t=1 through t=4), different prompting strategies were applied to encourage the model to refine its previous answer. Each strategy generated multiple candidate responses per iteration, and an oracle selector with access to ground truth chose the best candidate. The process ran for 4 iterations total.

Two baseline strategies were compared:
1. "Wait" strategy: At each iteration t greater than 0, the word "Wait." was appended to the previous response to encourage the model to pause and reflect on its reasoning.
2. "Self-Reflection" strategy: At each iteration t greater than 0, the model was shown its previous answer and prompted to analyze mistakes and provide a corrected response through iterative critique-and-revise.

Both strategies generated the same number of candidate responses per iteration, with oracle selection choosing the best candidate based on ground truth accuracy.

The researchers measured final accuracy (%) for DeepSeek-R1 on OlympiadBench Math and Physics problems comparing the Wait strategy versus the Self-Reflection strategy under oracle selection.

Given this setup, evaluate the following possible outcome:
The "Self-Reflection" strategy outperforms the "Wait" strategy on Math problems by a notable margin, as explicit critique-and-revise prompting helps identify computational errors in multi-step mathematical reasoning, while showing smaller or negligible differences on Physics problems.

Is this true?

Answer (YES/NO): NO